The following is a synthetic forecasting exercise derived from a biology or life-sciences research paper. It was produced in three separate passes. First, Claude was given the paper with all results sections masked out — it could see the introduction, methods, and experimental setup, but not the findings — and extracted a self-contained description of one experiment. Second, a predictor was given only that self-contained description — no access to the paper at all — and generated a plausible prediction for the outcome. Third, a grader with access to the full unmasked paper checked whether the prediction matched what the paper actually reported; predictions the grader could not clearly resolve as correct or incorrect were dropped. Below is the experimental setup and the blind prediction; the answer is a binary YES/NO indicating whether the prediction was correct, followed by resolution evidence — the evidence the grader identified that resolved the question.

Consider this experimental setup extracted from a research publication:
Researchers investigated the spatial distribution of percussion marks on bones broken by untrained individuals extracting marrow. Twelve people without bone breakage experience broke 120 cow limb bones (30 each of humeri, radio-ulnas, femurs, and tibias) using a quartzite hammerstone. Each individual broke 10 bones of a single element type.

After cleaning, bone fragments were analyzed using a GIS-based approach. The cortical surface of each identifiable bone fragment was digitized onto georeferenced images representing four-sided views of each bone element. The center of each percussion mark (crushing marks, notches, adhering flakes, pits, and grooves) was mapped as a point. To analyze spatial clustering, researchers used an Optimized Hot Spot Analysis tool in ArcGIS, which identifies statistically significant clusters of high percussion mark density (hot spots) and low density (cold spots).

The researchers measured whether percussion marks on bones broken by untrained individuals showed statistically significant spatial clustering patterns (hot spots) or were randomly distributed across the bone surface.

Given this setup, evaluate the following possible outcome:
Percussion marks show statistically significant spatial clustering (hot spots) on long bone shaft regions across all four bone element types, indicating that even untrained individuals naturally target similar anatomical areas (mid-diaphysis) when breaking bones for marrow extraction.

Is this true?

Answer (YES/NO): NO